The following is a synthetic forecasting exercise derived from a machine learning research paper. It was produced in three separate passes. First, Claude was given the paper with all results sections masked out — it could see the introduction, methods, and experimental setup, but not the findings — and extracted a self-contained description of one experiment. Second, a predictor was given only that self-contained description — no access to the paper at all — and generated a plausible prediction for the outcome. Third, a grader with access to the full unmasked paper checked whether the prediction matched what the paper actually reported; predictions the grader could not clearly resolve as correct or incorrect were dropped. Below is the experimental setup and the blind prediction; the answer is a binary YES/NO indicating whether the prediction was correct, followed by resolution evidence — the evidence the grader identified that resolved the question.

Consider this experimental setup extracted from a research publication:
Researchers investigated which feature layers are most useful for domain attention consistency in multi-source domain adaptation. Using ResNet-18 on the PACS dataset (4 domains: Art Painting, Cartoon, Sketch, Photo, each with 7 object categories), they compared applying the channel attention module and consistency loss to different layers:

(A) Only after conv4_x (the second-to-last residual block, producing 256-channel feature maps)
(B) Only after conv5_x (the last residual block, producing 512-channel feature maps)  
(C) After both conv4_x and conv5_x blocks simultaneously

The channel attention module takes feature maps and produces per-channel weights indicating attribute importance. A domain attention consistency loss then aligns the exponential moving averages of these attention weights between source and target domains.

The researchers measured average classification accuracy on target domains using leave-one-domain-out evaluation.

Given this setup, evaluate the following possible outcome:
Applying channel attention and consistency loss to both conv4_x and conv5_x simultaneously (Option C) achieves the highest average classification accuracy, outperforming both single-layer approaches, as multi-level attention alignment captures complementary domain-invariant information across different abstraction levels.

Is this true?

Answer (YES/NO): YES